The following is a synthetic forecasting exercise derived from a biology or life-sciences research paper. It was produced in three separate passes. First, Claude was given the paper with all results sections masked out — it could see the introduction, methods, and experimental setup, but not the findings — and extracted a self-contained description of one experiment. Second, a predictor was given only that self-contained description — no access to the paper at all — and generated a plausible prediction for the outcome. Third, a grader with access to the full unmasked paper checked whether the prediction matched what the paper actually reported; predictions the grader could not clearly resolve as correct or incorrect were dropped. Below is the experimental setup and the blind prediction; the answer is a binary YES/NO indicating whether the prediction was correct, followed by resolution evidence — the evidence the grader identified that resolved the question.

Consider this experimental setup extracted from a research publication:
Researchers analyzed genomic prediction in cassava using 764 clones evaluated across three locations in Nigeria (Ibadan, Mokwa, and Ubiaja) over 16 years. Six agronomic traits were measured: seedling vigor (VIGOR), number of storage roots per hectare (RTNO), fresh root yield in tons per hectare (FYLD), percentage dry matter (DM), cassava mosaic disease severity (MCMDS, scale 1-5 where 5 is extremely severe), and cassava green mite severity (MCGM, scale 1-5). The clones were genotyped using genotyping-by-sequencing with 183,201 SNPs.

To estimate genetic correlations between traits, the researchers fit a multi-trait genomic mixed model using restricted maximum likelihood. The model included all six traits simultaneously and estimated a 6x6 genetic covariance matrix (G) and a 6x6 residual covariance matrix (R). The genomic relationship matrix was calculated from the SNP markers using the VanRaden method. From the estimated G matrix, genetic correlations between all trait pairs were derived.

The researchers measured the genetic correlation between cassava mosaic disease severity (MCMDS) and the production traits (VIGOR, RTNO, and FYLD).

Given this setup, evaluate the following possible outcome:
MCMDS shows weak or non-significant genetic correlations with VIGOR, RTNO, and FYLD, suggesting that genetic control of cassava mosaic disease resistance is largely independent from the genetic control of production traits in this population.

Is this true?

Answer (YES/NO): NO